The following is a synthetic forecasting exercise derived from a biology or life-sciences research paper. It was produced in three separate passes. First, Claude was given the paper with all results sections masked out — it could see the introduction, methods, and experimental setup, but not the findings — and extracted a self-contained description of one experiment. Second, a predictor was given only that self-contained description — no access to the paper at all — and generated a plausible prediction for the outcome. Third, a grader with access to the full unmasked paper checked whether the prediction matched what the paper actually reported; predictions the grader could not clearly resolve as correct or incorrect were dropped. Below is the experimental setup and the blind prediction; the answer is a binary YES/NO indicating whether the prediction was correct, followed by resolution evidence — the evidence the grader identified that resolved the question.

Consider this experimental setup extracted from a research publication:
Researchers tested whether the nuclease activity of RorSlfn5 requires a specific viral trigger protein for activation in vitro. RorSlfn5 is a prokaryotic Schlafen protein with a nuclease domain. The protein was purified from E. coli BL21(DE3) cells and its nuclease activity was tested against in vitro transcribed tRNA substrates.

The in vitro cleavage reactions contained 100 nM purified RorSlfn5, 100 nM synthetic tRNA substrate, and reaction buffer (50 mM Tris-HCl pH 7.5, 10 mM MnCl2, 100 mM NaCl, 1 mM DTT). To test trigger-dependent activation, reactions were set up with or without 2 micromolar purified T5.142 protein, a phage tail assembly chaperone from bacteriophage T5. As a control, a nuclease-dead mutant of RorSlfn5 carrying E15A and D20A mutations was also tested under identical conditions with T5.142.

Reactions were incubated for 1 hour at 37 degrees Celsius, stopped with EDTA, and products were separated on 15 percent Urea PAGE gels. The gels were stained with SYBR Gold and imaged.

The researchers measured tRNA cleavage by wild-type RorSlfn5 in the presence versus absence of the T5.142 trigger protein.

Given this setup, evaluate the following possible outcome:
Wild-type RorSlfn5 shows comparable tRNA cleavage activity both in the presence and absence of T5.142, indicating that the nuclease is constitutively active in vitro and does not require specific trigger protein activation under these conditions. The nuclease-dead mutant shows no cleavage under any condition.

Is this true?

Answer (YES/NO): NO